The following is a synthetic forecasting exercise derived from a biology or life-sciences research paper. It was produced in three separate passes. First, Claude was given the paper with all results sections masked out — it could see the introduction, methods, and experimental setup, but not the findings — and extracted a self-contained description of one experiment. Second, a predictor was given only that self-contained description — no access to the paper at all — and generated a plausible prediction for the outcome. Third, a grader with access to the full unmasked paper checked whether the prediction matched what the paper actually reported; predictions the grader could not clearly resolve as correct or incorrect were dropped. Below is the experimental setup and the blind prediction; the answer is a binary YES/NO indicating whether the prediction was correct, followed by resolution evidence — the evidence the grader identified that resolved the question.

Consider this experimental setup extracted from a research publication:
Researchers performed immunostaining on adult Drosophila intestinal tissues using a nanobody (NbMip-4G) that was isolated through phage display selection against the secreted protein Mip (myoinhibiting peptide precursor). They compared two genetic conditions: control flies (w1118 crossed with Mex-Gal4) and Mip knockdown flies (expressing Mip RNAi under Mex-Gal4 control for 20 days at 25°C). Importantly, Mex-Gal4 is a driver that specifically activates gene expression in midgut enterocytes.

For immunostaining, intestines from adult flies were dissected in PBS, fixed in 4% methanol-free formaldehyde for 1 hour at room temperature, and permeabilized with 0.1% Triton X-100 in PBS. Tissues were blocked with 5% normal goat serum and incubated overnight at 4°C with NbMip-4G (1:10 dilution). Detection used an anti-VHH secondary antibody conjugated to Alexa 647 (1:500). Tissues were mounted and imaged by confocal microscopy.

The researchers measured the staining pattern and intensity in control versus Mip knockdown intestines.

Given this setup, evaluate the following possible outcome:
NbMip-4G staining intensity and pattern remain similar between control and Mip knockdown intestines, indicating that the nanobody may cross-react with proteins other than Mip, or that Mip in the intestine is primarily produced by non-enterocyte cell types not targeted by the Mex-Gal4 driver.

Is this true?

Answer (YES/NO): NO